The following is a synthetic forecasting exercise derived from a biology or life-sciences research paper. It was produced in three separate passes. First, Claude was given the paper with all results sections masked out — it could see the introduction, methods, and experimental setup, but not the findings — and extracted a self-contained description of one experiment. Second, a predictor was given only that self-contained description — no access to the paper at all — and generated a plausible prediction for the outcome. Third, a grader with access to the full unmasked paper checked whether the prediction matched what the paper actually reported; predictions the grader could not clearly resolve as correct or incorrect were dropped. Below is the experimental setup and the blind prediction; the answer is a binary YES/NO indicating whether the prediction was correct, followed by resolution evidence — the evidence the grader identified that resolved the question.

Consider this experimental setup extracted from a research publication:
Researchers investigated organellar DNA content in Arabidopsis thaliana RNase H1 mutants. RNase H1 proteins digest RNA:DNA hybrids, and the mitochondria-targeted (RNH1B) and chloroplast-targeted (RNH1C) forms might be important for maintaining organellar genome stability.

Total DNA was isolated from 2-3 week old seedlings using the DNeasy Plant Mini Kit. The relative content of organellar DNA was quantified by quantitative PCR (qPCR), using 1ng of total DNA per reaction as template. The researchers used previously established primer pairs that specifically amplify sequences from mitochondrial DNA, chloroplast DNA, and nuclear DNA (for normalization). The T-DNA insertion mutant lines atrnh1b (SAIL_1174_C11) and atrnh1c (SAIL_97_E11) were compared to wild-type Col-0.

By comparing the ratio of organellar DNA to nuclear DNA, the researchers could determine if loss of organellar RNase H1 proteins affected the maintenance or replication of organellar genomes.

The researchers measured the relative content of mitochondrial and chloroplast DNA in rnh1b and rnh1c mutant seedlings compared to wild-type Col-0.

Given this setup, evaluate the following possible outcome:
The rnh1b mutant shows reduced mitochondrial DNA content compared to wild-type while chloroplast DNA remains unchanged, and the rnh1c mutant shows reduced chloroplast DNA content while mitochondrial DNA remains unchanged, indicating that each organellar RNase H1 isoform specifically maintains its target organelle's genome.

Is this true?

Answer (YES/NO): NO